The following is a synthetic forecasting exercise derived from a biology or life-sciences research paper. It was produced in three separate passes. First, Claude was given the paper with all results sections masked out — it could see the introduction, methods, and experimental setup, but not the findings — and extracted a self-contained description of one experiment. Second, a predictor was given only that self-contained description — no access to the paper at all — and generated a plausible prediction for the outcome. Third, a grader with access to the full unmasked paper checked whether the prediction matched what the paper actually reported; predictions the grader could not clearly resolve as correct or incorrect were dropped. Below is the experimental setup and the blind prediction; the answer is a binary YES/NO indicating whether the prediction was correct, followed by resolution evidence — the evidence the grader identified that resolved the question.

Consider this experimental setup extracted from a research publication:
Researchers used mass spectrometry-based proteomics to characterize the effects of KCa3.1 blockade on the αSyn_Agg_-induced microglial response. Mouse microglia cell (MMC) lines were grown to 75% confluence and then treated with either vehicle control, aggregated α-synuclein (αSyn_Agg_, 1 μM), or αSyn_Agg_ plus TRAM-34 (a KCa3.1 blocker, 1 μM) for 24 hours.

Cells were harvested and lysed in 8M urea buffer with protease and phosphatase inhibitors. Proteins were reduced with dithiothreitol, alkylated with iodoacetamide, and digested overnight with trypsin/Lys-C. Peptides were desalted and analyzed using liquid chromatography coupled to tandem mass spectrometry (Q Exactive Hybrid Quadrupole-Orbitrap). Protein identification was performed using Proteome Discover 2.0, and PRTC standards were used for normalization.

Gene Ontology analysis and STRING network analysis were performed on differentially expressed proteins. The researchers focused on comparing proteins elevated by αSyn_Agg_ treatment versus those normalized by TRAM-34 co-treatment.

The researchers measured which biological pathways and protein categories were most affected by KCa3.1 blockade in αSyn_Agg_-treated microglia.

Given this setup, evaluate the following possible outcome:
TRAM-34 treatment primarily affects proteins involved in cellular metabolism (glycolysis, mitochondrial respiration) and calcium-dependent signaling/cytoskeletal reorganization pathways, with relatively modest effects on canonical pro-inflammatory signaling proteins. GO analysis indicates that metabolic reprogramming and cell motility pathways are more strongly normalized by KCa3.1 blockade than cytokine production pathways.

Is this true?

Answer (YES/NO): NO